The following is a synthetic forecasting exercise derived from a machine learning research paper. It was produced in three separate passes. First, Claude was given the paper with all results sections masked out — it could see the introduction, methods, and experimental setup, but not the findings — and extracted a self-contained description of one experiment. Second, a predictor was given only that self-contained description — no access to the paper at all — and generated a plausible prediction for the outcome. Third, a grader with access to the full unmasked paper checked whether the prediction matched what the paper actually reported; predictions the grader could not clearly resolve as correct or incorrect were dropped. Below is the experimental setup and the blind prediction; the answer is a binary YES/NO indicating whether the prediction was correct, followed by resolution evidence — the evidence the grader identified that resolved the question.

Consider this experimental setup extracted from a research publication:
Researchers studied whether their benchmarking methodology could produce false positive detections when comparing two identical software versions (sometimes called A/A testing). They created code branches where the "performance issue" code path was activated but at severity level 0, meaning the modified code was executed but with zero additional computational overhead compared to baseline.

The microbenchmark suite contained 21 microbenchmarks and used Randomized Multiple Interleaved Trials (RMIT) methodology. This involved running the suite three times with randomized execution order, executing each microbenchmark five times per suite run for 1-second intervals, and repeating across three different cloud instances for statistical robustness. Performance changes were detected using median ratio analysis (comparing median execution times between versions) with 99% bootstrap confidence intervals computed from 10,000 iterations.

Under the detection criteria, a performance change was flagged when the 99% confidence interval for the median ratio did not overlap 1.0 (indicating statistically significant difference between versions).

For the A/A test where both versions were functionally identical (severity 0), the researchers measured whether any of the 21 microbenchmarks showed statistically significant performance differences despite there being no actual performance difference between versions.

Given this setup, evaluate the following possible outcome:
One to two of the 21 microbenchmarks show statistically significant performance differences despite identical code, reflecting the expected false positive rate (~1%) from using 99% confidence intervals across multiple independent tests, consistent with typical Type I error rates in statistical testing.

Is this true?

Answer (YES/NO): YES